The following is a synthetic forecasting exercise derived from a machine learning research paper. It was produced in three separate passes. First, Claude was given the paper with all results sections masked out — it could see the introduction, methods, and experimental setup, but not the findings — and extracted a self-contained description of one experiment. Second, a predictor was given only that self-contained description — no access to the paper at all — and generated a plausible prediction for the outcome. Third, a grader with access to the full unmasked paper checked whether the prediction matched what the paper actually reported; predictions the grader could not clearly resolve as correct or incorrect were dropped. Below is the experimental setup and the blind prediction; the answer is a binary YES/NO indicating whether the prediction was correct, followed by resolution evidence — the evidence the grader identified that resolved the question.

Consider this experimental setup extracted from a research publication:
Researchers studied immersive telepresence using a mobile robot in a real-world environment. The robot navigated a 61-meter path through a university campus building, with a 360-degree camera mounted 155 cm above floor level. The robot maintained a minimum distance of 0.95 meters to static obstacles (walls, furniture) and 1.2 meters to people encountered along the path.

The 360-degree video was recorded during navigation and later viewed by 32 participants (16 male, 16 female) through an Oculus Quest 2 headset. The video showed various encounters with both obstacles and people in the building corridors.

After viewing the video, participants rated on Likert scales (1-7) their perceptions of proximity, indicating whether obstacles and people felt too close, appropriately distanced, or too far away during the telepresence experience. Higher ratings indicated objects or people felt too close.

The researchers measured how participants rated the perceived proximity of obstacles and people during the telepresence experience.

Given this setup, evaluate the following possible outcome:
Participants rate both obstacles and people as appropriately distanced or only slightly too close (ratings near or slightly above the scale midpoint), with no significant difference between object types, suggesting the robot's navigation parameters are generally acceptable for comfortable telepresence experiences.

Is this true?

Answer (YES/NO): YES